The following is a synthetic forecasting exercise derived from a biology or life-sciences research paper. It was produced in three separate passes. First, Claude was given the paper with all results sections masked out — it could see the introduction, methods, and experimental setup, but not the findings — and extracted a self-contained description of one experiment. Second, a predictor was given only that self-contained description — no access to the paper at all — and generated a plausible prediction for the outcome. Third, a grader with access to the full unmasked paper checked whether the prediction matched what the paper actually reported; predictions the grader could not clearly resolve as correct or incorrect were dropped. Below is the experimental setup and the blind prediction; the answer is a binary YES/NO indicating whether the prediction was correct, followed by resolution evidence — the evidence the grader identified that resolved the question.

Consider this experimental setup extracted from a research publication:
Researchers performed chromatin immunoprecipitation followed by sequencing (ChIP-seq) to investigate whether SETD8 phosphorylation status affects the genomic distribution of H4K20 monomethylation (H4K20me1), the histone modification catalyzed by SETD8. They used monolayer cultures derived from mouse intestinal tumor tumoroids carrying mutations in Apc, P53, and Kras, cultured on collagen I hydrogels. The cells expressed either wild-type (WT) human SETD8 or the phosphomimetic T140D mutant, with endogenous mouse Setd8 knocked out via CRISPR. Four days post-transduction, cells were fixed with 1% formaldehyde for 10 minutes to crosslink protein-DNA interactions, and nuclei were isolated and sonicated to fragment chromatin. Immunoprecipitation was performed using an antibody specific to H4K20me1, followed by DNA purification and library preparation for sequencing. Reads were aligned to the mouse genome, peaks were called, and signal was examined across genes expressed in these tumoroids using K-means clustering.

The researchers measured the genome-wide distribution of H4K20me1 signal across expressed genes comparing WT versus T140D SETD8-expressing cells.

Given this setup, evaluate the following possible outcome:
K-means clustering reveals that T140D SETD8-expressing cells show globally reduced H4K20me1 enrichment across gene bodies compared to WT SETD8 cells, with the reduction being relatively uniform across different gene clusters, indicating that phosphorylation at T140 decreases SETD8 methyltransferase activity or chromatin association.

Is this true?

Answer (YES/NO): NO